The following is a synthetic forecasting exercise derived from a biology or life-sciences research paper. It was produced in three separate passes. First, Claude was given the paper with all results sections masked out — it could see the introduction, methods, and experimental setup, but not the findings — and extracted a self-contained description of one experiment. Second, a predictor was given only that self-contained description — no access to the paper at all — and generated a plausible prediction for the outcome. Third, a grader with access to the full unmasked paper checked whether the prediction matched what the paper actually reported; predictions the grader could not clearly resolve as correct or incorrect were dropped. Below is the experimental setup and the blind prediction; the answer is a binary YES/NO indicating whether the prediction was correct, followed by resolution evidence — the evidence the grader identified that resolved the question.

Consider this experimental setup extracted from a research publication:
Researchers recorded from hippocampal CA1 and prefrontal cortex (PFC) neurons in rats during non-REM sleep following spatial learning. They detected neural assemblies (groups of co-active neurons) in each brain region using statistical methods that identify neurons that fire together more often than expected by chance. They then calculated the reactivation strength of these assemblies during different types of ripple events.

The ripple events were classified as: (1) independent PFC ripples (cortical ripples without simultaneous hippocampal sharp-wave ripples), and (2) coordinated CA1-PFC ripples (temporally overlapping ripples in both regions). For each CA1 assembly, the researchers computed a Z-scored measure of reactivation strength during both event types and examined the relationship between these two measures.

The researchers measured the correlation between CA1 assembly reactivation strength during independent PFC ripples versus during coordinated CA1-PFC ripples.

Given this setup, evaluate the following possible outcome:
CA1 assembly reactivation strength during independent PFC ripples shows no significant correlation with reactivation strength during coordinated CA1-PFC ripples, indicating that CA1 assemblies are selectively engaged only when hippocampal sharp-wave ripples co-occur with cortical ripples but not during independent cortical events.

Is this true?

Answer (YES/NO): NO